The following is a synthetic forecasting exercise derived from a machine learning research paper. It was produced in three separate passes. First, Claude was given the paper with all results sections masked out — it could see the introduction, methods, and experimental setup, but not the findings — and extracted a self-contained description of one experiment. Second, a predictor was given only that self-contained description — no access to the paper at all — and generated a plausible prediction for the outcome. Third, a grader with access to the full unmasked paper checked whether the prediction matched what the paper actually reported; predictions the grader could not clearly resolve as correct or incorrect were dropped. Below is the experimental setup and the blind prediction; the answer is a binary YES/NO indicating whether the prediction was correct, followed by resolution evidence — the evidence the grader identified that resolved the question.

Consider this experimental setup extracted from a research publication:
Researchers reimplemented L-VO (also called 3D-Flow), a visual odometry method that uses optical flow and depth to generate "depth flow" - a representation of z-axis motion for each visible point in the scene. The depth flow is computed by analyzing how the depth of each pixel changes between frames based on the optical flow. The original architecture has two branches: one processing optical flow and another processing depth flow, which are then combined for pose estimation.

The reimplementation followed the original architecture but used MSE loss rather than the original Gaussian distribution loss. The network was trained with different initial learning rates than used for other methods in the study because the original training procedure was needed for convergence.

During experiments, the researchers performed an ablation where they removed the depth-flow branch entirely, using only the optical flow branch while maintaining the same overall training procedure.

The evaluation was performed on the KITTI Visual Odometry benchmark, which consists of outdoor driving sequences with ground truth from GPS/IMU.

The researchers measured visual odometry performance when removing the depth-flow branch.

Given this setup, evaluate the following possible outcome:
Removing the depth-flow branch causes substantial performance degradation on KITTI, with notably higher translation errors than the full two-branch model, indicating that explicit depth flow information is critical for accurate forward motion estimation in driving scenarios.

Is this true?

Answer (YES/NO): NO